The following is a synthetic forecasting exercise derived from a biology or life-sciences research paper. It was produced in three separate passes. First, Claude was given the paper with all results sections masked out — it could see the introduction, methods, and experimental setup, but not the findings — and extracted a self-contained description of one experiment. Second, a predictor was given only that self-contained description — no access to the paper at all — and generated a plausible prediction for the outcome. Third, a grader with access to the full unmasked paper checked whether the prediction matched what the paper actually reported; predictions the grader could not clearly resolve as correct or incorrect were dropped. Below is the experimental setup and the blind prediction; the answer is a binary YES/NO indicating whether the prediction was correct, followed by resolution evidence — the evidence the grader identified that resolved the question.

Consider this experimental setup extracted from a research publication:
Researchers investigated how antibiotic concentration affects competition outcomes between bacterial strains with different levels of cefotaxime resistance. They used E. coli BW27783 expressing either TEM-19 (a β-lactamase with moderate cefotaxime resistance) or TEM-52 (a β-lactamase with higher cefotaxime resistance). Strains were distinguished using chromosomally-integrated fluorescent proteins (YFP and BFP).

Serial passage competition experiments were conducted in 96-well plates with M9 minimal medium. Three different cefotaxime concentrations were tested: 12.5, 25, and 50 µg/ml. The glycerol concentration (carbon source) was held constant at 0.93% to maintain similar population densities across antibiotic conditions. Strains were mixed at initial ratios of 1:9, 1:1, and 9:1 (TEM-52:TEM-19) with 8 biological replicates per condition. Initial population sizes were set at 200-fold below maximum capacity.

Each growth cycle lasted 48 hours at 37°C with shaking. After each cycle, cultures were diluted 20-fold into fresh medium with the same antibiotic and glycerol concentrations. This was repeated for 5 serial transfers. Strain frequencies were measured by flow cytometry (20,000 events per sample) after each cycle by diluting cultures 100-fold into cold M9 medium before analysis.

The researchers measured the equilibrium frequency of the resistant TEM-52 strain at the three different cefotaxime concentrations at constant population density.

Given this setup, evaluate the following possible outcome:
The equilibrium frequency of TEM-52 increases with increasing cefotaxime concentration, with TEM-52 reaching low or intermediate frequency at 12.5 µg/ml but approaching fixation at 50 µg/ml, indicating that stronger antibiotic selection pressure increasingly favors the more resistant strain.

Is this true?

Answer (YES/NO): NO